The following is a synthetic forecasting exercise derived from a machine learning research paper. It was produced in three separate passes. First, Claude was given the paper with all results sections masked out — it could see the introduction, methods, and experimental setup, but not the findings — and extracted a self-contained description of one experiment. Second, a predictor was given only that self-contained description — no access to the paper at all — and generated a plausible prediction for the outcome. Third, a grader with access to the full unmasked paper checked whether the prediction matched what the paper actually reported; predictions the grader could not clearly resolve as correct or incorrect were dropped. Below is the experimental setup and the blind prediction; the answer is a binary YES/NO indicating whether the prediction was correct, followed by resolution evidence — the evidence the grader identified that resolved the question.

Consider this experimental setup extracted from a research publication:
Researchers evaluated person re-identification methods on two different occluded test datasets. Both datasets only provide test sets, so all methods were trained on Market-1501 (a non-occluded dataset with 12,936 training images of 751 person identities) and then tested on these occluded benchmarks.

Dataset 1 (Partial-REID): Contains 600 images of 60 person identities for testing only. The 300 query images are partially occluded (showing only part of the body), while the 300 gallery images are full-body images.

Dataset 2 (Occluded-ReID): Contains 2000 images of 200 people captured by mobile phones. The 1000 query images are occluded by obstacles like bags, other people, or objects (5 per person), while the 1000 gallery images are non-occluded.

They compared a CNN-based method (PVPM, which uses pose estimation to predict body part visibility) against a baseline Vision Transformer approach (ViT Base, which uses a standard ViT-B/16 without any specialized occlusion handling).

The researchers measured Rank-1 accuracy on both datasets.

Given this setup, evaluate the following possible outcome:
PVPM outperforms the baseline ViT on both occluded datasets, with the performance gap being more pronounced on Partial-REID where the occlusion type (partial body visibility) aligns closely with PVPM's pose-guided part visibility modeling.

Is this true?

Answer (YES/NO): NO